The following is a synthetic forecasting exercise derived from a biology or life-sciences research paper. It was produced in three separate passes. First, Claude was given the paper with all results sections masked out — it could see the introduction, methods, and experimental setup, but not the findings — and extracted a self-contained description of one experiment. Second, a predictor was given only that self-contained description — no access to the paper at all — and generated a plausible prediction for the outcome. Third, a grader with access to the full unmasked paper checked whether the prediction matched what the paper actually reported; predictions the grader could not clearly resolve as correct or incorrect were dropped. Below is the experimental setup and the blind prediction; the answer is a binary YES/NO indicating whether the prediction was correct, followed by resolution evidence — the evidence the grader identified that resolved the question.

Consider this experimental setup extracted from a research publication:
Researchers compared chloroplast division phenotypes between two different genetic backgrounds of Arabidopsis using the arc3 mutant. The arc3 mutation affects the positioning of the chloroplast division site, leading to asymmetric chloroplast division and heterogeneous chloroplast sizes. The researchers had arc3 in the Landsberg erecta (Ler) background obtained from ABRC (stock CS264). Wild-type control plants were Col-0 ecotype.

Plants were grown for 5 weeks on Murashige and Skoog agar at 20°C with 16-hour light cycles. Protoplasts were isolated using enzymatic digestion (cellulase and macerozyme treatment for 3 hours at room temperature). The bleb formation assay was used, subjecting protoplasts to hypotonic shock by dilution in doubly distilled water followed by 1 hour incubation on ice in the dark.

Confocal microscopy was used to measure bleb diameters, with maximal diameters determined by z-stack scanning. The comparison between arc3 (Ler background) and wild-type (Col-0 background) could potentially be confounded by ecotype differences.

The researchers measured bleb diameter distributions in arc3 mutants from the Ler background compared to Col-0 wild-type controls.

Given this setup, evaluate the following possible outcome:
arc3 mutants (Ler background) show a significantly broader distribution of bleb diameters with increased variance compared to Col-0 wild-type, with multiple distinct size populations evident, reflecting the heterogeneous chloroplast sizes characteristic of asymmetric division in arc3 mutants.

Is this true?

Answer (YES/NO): NO